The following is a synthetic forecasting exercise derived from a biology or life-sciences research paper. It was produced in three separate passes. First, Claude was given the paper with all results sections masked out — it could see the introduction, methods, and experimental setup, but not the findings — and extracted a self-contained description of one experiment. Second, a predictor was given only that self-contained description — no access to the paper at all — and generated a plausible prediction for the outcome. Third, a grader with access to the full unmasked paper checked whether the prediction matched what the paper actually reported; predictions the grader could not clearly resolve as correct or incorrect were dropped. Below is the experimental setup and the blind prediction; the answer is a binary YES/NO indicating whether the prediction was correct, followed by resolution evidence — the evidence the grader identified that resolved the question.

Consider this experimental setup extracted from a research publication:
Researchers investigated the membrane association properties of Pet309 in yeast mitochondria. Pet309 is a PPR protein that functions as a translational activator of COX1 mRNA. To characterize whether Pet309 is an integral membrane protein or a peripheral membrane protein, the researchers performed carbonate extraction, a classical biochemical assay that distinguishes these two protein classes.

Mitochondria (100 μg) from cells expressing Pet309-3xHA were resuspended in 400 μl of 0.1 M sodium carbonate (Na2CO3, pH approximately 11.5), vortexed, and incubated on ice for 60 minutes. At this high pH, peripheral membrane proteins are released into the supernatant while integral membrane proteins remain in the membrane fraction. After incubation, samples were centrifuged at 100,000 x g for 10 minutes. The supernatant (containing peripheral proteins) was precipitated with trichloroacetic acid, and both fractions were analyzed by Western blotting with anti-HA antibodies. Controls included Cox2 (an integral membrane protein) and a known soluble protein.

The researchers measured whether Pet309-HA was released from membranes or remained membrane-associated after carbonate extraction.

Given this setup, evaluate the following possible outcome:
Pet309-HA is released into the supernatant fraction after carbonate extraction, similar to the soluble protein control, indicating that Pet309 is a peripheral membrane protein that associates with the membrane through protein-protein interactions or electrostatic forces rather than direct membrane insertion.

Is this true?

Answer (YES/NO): YES